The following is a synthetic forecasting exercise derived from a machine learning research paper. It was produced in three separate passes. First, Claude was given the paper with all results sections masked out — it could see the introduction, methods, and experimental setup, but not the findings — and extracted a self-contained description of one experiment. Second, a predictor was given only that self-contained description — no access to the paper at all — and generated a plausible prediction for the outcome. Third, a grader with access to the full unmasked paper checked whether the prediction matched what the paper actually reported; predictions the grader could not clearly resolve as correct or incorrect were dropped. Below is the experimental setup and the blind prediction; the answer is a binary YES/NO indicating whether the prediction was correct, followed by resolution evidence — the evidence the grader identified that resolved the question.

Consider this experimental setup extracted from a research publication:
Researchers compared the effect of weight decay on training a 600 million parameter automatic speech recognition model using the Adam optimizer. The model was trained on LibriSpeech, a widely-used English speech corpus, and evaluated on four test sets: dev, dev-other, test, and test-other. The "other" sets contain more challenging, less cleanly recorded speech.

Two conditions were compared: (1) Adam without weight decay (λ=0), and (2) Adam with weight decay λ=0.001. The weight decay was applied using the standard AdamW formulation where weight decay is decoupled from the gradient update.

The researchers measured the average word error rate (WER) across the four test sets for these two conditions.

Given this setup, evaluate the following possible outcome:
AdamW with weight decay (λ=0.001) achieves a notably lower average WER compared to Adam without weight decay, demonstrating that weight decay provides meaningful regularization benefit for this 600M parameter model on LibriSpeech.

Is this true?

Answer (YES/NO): NO